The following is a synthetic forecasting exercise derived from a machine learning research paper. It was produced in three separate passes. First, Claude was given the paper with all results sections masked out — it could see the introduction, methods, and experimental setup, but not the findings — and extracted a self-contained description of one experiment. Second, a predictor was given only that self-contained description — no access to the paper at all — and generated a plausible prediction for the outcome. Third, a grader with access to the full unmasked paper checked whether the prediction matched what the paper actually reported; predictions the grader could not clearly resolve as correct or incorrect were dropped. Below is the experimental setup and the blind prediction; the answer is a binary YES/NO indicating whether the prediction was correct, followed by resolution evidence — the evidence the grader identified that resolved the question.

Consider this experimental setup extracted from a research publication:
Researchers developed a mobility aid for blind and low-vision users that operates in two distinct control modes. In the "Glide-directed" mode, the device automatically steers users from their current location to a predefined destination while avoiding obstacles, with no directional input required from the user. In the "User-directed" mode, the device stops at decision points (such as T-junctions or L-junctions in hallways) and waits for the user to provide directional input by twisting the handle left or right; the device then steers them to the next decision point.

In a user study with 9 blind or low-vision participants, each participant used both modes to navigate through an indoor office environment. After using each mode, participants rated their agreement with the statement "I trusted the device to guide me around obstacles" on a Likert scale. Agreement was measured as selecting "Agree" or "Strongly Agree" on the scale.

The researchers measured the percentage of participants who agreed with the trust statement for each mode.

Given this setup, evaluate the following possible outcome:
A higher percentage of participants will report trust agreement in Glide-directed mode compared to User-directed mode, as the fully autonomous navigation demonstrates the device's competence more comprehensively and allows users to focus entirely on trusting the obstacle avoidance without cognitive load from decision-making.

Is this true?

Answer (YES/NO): YES